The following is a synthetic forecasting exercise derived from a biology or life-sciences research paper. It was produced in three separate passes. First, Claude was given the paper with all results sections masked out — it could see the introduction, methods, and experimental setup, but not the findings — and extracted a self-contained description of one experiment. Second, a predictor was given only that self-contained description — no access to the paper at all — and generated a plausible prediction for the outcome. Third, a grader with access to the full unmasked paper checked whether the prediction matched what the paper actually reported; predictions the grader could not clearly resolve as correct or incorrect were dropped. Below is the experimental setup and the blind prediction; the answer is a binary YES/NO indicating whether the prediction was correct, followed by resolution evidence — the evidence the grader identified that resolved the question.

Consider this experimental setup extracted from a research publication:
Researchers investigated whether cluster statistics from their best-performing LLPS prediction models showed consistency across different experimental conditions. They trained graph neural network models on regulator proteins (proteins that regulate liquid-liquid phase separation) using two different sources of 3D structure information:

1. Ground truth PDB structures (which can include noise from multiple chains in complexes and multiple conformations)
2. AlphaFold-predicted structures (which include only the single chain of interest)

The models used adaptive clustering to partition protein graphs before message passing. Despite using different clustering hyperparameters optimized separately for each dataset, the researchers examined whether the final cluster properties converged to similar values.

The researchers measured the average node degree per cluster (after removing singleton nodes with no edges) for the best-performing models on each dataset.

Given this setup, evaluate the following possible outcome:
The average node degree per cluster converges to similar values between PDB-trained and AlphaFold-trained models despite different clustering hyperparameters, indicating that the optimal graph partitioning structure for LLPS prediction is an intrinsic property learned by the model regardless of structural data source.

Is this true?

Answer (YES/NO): YES